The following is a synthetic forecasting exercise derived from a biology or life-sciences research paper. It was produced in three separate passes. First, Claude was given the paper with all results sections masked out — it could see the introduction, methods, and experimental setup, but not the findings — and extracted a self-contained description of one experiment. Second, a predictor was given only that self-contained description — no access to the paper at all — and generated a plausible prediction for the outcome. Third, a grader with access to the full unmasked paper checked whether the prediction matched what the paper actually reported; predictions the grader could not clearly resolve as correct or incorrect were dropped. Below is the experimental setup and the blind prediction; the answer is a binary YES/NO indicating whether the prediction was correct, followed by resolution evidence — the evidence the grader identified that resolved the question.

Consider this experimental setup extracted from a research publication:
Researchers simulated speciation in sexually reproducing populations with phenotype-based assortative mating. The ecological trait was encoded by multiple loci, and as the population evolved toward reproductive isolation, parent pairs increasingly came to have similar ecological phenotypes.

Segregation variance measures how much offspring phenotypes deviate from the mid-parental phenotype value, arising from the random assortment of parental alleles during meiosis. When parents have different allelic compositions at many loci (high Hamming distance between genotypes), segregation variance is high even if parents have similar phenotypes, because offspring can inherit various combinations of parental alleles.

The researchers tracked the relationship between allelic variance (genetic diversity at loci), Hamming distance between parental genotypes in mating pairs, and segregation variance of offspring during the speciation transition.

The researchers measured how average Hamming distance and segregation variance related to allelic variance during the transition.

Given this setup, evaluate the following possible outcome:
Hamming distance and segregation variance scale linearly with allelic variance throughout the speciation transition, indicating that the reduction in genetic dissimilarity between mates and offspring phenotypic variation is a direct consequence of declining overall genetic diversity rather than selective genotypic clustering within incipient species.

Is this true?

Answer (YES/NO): YES